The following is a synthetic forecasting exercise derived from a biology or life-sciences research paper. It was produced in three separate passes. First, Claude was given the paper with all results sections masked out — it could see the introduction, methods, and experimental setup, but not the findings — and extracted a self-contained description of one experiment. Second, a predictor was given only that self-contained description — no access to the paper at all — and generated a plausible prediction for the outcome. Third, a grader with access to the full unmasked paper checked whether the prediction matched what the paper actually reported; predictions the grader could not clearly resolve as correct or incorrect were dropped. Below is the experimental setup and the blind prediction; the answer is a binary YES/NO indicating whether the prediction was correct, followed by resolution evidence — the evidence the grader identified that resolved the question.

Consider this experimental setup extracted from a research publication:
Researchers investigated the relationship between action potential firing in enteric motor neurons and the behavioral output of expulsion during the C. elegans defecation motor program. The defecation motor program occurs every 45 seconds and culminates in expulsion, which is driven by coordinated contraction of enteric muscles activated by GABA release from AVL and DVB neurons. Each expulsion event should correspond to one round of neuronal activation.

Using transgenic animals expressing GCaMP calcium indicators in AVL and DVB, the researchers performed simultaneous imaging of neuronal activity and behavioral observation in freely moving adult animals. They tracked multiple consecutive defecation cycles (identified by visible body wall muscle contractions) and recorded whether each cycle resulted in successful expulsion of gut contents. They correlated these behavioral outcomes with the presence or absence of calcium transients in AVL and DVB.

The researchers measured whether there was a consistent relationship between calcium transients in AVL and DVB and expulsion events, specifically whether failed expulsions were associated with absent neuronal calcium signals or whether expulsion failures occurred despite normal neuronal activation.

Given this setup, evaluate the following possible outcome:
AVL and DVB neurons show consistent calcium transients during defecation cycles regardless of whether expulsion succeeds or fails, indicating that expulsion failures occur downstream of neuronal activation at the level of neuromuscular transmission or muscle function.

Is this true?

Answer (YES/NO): YES